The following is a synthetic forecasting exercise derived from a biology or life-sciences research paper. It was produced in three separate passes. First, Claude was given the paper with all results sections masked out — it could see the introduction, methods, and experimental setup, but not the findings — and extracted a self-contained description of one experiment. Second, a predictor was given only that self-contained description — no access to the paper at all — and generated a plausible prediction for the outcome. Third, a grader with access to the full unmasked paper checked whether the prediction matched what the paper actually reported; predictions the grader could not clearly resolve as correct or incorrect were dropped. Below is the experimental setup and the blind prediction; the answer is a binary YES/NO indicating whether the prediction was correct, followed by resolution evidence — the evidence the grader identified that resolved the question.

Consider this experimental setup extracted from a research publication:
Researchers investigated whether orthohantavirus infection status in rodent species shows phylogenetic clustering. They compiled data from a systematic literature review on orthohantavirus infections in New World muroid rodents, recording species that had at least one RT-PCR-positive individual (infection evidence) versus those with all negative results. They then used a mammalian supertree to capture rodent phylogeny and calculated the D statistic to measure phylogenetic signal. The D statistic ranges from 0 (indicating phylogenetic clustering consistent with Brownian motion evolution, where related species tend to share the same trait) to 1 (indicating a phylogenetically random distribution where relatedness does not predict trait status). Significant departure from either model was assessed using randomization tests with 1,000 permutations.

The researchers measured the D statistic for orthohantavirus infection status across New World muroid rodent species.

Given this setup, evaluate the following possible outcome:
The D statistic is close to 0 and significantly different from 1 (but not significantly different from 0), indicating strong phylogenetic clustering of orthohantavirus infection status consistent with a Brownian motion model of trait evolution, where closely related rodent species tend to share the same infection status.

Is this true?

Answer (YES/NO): NO